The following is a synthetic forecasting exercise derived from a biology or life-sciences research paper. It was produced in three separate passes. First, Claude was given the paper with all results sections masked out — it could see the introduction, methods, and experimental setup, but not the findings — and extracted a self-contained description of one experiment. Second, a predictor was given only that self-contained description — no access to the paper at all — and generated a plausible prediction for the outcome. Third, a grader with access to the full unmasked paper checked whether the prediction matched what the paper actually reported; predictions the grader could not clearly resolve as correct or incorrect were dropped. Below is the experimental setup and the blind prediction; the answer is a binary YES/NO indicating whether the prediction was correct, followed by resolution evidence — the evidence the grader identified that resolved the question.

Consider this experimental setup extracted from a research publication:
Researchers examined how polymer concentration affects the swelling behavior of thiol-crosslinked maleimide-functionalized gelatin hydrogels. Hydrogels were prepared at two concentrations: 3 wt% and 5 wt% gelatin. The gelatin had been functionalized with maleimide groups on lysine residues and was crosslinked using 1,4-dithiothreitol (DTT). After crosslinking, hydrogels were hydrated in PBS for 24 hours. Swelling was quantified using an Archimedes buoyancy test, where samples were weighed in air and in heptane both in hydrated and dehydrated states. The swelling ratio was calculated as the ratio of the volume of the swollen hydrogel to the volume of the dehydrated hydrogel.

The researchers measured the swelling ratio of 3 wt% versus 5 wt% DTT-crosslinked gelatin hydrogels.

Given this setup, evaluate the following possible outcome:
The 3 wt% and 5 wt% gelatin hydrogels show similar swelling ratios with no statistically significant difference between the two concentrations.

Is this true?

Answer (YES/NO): NO